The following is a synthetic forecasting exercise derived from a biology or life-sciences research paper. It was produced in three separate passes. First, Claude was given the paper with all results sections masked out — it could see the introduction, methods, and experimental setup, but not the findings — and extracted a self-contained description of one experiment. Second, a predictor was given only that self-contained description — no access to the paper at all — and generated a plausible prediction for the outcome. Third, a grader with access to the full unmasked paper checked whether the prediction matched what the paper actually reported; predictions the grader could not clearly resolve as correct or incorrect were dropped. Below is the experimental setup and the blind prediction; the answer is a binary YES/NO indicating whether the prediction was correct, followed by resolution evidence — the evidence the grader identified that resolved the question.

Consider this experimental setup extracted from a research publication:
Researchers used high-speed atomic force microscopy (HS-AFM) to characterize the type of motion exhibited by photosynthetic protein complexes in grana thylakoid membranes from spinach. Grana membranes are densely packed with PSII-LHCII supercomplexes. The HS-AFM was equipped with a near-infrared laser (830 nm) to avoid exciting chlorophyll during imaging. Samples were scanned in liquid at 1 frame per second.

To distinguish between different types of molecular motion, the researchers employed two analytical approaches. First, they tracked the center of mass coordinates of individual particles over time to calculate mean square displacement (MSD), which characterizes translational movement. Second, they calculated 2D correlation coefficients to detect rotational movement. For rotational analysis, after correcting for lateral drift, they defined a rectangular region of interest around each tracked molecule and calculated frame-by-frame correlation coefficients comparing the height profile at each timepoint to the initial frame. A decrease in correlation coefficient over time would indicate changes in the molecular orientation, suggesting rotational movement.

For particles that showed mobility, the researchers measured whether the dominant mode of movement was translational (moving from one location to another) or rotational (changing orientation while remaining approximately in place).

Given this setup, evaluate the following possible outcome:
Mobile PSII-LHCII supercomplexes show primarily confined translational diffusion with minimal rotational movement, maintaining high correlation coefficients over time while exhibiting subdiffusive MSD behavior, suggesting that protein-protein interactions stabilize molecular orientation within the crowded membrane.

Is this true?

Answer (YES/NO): NO